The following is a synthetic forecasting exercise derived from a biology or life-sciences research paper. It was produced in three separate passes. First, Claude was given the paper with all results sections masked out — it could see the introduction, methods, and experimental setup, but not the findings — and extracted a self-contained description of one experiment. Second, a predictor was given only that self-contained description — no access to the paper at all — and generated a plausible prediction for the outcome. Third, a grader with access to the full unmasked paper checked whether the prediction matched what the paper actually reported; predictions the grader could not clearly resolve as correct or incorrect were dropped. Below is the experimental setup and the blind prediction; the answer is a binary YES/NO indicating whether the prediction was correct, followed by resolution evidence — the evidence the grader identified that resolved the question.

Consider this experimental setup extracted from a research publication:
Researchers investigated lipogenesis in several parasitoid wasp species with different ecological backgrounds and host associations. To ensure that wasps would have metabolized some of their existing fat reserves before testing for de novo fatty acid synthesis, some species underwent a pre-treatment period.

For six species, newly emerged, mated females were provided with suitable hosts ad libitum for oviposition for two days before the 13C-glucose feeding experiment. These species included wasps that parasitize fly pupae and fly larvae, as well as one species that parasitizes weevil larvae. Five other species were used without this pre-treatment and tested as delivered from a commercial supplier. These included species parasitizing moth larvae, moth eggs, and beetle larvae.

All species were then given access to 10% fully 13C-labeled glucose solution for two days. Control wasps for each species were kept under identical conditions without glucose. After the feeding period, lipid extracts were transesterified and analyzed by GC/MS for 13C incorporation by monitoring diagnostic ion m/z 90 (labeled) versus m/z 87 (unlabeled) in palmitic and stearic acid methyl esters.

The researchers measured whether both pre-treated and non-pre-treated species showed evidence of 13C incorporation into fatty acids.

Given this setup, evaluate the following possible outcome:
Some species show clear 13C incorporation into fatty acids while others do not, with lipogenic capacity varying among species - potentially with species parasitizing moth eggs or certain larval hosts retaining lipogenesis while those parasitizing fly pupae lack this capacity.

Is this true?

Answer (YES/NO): NO